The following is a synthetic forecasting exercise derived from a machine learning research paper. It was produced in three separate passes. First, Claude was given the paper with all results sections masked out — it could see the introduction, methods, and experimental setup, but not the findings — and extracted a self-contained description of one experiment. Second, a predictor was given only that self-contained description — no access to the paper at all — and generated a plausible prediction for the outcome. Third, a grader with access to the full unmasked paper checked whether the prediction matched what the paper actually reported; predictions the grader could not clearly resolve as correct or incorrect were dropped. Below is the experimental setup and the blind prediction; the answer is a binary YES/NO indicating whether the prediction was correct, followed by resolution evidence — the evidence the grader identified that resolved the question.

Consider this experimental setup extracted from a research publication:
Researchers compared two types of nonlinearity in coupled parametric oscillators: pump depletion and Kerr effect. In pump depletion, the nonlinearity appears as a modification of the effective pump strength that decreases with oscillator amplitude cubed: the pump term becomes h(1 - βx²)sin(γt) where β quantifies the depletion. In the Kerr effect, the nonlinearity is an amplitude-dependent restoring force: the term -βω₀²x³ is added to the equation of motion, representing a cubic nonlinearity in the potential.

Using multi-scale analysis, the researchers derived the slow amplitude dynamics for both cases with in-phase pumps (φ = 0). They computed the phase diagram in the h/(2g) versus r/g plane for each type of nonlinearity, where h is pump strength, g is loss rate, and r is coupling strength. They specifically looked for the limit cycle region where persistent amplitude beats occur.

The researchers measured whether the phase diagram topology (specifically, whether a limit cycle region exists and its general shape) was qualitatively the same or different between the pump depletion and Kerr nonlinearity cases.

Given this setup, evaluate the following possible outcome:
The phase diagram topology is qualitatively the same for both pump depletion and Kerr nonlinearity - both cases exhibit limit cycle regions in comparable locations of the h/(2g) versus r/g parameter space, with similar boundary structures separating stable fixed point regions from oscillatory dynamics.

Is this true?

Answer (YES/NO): YES